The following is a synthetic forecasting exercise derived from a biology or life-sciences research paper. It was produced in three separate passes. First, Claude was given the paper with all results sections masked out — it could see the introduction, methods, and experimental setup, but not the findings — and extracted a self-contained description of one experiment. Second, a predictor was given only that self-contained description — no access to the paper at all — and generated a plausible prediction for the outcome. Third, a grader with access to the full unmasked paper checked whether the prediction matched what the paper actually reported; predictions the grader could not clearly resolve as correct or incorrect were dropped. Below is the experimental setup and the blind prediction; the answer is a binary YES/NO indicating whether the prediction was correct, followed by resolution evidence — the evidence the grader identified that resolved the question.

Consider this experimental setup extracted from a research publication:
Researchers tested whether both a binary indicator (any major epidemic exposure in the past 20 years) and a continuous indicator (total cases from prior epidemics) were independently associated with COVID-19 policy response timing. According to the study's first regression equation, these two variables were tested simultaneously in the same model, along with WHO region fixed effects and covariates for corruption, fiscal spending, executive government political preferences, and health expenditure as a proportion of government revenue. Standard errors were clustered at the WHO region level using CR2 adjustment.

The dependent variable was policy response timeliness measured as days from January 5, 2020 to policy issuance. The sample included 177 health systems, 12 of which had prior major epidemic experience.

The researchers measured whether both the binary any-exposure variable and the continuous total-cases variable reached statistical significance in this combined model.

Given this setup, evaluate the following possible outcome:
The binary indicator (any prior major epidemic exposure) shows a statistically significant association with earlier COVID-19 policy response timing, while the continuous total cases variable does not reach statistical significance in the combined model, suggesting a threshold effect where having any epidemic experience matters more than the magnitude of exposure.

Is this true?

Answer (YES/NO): NO